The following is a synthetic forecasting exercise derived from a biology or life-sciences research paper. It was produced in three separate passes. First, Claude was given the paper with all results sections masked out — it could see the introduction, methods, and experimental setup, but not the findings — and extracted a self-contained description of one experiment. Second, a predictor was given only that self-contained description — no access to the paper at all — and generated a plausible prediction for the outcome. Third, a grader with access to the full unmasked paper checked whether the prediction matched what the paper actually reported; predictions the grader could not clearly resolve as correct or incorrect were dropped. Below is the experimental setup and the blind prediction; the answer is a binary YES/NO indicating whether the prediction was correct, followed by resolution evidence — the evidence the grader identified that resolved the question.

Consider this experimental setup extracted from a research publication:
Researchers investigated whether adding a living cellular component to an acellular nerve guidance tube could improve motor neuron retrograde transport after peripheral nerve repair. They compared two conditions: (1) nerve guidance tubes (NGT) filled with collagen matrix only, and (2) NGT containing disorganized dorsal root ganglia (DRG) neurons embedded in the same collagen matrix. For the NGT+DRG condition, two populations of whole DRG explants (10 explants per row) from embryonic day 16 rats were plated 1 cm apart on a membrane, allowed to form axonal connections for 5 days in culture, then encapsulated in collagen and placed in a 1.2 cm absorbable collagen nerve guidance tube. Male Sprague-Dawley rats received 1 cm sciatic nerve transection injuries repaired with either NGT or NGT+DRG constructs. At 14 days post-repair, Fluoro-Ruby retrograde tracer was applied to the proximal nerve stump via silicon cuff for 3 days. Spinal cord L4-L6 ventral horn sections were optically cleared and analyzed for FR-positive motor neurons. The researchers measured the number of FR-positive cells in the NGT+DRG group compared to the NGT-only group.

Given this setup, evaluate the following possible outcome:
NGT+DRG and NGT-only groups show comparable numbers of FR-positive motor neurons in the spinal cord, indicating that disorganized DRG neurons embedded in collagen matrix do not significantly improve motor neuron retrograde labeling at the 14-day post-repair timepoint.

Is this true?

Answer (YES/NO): NO